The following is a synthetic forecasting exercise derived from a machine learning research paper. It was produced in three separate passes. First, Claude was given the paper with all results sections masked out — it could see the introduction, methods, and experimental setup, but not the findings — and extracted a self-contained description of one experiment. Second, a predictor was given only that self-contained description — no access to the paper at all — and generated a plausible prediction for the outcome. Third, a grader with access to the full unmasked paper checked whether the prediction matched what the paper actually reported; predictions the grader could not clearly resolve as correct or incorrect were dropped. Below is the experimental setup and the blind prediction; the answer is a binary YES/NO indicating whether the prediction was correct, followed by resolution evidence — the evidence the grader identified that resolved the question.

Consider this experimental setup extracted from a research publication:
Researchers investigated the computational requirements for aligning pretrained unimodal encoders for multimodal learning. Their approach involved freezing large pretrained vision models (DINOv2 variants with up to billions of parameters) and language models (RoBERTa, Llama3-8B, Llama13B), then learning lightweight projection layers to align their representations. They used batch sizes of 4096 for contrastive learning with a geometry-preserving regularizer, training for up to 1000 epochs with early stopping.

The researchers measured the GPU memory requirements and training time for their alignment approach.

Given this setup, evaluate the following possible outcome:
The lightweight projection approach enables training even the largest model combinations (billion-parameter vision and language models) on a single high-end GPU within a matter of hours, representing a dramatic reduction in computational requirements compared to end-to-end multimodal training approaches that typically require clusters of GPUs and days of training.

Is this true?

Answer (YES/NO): NO